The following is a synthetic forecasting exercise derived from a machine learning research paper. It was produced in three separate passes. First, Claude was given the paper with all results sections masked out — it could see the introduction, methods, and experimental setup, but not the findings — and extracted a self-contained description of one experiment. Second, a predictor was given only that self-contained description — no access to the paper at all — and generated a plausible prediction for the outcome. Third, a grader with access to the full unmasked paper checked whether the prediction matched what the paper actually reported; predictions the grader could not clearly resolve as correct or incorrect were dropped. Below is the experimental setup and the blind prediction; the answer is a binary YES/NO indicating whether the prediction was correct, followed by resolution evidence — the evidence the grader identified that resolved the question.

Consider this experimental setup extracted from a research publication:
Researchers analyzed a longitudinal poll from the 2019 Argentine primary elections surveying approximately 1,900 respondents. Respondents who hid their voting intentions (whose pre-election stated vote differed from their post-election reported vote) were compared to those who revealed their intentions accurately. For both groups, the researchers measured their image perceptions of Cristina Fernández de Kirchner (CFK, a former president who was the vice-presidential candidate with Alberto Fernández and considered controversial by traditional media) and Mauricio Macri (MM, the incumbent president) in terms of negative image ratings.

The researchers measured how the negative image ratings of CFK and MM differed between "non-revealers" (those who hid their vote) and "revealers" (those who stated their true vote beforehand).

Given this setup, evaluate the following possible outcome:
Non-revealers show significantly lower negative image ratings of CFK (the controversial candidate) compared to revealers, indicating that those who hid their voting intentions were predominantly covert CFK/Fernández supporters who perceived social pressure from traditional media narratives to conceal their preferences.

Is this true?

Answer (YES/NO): NO